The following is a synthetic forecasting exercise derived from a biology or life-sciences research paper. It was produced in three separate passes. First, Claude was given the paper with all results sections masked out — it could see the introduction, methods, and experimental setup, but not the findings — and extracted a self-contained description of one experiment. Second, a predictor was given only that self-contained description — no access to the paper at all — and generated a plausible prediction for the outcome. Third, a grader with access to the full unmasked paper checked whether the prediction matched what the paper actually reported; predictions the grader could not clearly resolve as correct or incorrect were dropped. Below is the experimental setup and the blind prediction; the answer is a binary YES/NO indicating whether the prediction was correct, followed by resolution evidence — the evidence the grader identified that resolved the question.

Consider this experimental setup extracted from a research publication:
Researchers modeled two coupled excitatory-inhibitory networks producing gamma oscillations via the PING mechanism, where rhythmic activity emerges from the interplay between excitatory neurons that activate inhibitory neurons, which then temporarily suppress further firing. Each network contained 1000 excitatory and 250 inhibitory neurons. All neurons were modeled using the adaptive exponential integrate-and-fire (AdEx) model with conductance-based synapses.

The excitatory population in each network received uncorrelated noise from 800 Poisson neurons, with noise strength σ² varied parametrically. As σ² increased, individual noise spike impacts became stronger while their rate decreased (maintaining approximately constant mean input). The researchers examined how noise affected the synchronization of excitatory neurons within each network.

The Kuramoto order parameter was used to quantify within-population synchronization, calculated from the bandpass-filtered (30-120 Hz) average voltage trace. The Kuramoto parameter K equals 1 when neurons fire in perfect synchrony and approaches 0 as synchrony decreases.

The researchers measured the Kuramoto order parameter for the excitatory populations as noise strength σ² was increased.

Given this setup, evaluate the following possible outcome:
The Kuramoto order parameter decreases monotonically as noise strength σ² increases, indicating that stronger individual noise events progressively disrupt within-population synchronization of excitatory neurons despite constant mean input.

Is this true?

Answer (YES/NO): YES